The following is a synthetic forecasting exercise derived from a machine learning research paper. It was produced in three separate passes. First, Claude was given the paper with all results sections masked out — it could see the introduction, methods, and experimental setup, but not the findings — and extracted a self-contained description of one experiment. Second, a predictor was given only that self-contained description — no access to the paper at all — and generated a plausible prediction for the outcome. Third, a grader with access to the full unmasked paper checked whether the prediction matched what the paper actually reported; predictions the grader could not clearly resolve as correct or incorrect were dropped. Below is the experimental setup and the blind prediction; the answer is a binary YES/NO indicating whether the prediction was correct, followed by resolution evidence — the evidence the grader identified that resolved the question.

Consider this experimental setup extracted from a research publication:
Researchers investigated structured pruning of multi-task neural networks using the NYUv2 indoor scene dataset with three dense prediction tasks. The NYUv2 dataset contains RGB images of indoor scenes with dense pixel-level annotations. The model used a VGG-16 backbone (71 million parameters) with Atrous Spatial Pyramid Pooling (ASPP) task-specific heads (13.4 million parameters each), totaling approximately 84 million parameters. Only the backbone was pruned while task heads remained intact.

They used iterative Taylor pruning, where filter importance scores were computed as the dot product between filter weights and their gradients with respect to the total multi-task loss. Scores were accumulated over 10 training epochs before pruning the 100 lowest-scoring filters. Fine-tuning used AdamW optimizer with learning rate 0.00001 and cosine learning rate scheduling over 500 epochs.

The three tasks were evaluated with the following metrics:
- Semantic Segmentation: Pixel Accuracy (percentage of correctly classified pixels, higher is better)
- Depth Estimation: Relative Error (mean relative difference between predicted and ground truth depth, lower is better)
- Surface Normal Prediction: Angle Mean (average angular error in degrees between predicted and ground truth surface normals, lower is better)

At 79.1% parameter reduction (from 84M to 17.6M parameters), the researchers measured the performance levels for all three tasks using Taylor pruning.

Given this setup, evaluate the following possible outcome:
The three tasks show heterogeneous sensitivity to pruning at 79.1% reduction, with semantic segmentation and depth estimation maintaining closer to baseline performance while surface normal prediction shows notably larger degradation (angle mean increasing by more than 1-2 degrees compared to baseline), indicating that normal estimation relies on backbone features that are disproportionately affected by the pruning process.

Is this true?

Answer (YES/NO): NO